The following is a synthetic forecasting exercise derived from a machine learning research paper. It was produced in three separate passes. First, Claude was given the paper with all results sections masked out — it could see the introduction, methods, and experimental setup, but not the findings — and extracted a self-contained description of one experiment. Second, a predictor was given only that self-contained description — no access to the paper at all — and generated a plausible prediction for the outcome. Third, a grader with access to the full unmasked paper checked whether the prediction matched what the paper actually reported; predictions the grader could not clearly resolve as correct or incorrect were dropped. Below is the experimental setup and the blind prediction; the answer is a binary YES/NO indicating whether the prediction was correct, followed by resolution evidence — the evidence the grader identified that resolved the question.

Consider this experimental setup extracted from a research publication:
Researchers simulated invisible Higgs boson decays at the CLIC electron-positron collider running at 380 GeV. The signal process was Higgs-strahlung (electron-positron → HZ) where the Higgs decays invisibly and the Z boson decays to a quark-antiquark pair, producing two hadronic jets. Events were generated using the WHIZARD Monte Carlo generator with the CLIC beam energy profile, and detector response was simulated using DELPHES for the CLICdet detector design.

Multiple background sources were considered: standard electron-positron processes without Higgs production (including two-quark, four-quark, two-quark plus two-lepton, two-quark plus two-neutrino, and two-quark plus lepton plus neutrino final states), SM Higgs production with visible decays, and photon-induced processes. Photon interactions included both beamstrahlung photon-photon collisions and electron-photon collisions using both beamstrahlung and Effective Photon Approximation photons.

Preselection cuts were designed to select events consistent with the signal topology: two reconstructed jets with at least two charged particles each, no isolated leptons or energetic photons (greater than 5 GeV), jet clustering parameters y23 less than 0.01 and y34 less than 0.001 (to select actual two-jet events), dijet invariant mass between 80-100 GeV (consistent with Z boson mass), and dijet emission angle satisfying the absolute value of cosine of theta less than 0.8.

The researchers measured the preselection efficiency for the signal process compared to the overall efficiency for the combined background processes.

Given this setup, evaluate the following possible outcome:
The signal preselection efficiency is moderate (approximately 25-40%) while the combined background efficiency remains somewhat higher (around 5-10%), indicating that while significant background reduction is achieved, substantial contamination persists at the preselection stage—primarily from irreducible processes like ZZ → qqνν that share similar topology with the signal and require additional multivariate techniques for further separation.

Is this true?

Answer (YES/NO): NO